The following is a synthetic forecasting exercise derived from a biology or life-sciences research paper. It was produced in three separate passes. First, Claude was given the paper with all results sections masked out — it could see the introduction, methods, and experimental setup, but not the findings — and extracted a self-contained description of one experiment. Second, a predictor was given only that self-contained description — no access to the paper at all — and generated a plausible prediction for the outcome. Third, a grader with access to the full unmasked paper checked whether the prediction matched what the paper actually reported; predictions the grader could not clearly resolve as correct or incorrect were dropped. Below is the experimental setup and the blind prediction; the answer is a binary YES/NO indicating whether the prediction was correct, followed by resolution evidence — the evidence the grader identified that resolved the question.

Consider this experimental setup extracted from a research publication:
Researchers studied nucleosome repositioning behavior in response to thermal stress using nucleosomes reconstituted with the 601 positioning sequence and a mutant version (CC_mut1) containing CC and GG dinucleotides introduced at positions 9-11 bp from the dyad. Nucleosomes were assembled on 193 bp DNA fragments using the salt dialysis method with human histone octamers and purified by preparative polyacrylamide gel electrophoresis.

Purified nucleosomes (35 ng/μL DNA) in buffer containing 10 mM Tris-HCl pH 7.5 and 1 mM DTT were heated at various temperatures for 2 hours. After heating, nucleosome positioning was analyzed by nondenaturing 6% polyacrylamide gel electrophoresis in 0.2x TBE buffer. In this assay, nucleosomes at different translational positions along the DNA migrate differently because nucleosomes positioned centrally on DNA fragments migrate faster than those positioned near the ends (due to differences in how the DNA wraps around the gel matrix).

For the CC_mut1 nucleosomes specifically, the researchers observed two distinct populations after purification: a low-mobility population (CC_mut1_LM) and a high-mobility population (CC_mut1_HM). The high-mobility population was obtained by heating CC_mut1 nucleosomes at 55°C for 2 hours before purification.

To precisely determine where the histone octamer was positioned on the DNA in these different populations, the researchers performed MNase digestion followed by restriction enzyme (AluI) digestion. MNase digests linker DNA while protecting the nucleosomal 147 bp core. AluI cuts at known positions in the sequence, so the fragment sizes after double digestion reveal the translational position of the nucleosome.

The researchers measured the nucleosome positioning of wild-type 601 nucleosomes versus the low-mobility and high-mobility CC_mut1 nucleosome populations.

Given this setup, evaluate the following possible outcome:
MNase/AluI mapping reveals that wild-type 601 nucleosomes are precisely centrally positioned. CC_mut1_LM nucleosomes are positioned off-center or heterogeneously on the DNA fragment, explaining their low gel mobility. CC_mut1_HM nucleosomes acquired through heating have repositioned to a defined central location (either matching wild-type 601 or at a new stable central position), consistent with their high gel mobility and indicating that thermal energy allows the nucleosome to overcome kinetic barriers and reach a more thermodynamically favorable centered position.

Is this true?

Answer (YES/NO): NO